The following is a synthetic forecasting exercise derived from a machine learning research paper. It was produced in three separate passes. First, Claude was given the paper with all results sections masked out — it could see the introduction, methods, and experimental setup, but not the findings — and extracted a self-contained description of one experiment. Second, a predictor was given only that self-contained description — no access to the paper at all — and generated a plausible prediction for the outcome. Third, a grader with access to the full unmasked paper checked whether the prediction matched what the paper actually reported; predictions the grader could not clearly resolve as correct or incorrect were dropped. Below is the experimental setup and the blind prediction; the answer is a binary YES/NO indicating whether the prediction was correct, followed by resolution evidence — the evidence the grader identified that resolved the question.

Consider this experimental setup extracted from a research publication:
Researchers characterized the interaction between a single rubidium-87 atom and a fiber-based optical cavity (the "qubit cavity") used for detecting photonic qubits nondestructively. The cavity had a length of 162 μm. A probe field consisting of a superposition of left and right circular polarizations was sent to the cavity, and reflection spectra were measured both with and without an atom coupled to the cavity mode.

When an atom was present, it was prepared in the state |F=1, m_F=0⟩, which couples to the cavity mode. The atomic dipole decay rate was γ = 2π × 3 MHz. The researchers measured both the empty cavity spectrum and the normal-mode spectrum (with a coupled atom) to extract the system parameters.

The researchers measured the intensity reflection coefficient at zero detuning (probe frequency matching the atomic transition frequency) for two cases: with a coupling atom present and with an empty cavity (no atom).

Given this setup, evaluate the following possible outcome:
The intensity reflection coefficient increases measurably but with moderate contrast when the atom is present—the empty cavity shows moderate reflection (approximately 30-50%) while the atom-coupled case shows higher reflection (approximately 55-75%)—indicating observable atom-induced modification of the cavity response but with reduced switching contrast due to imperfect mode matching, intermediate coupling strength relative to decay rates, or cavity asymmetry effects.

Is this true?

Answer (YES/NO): NO